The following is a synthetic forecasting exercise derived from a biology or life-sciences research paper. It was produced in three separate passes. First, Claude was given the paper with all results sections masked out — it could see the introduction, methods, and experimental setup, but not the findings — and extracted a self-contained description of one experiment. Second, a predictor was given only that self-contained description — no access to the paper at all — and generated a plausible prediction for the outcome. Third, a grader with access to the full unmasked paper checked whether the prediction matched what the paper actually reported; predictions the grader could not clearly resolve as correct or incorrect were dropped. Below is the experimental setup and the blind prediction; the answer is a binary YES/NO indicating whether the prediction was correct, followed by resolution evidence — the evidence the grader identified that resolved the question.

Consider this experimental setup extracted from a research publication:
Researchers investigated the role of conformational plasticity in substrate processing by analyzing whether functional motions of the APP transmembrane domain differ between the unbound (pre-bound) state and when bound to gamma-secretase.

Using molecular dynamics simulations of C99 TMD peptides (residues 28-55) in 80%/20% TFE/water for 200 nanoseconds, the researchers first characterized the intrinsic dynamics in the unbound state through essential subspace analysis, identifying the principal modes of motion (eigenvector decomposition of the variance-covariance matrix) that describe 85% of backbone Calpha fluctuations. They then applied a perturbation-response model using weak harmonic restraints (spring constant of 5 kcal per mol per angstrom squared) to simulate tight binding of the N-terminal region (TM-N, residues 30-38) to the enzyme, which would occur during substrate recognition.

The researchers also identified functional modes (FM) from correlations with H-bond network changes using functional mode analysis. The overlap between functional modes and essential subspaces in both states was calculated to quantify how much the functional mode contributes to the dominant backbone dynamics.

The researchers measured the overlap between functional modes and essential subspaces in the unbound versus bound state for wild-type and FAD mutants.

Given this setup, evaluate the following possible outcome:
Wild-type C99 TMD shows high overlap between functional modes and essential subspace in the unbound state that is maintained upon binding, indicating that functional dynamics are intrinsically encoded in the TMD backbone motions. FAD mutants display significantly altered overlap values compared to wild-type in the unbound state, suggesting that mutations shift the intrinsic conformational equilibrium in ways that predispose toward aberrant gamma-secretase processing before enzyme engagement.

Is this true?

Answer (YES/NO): NO